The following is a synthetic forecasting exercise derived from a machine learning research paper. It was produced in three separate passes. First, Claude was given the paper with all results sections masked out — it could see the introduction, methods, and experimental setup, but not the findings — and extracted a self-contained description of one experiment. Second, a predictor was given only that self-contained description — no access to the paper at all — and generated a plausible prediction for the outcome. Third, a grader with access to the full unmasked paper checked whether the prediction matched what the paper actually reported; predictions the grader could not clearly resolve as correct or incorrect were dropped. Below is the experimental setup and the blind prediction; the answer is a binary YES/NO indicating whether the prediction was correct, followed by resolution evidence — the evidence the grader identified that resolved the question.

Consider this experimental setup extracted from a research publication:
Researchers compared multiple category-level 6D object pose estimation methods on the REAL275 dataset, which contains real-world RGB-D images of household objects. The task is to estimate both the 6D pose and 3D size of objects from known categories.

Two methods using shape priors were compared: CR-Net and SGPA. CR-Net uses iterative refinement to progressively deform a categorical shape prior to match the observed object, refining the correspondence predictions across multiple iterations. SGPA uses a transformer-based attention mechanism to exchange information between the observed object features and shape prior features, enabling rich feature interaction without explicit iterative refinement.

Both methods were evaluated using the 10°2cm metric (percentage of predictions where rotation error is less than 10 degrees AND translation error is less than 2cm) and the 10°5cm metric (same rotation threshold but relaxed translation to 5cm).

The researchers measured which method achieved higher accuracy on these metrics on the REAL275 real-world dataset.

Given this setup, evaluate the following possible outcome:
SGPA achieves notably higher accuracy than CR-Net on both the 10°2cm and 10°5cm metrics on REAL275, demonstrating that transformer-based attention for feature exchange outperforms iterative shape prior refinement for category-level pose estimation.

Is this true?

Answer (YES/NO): YES